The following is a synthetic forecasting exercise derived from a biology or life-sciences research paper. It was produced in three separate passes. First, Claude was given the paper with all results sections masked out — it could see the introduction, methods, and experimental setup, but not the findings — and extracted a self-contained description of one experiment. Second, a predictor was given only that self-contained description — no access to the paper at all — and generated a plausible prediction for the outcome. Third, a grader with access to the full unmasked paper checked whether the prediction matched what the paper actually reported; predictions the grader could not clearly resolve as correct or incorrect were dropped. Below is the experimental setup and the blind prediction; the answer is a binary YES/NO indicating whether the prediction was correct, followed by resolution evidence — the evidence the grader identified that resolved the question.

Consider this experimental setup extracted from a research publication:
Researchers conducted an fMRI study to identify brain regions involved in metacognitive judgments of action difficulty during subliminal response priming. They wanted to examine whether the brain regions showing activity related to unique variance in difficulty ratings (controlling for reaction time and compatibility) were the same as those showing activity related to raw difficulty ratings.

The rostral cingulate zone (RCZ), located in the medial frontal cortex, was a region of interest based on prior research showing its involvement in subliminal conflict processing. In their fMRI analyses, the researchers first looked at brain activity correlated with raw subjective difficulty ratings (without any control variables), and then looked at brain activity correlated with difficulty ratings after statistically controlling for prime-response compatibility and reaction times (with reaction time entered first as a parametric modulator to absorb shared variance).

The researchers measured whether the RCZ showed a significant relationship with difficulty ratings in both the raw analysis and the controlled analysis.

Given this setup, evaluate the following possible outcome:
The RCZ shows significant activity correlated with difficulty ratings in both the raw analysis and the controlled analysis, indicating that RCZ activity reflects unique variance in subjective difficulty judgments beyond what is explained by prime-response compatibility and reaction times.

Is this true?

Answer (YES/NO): YES